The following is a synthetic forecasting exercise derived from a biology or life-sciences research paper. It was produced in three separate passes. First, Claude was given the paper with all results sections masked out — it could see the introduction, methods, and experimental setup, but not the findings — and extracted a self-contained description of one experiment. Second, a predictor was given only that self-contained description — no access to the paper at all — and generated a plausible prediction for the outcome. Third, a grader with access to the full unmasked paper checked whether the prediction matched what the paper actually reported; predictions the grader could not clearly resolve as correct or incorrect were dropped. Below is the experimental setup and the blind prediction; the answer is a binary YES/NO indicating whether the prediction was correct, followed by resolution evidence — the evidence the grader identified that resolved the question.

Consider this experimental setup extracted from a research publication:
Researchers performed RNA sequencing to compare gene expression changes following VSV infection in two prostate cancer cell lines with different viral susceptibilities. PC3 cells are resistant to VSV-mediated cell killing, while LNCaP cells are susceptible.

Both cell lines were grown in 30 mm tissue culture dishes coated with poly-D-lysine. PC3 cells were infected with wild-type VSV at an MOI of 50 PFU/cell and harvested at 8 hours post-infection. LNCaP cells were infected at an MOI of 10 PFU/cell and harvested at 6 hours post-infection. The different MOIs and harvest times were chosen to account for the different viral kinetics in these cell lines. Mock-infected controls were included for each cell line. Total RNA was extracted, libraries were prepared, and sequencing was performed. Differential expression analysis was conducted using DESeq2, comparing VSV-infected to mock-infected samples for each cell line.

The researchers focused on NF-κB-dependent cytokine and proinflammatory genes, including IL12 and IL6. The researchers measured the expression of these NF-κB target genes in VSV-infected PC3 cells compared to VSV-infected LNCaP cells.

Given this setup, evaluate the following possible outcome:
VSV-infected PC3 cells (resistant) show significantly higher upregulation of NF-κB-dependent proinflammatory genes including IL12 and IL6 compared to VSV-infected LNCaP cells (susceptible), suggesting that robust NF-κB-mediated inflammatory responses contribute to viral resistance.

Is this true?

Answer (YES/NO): YES